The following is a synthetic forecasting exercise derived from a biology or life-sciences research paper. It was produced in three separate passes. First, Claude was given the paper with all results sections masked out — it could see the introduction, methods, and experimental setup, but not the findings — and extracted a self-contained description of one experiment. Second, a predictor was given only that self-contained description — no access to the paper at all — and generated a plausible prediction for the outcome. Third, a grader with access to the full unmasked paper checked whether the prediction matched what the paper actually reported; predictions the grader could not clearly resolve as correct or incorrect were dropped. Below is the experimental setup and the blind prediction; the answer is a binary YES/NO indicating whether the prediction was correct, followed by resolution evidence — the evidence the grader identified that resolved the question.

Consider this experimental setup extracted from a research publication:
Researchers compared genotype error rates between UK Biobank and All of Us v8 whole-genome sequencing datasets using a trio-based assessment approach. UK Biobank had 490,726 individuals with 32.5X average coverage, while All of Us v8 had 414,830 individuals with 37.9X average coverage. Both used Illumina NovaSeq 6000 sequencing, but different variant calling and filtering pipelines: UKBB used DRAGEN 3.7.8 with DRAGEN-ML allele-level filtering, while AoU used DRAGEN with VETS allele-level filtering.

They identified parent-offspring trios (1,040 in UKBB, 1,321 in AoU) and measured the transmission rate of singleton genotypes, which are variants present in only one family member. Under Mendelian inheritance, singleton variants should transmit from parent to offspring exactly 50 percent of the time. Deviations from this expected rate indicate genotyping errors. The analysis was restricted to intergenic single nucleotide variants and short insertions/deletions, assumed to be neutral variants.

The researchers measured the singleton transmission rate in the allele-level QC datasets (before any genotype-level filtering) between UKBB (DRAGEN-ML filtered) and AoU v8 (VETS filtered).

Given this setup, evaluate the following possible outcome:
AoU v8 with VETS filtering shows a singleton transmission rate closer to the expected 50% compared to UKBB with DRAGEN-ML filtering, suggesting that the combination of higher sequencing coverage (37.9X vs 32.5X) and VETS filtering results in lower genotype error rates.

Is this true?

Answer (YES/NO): NO